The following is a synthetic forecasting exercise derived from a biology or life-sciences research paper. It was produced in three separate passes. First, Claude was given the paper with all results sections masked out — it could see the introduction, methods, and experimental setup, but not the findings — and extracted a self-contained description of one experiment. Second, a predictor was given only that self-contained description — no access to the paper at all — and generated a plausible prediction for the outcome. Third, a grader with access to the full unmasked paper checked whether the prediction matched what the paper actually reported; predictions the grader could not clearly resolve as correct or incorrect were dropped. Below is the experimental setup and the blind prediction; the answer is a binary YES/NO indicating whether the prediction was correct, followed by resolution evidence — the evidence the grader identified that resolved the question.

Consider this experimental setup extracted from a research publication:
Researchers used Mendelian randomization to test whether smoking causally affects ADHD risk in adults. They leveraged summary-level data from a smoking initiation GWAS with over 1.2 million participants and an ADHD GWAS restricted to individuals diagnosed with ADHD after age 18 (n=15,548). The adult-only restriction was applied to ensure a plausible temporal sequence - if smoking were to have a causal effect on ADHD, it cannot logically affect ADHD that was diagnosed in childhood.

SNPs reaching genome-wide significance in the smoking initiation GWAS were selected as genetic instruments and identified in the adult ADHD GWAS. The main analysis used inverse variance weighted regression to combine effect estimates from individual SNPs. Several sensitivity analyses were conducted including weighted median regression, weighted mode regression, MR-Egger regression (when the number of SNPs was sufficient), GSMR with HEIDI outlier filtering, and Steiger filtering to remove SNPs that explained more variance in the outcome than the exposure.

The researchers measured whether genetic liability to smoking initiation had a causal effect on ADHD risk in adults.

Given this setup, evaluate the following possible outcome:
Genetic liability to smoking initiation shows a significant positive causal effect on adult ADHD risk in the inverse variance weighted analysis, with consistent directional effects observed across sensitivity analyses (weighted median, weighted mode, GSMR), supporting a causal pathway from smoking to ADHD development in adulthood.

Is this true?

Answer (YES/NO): YES